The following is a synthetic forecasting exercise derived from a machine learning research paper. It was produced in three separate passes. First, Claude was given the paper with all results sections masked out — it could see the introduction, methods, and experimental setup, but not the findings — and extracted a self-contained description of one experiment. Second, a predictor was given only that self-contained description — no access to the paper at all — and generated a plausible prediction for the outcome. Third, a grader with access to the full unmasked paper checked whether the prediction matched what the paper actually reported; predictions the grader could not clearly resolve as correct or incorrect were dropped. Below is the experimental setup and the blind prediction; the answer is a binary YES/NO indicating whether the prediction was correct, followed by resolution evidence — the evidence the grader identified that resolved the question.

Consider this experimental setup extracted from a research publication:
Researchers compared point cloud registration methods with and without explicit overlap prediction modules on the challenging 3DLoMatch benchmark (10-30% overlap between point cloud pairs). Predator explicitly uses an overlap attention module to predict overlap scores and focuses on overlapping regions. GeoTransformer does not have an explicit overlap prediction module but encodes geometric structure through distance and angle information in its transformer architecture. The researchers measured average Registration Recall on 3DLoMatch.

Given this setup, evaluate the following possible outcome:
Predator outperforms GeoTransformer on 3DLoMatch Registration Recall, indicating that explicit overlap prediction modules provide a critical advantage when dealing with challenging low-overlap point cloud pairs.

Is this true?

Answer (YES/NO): NO